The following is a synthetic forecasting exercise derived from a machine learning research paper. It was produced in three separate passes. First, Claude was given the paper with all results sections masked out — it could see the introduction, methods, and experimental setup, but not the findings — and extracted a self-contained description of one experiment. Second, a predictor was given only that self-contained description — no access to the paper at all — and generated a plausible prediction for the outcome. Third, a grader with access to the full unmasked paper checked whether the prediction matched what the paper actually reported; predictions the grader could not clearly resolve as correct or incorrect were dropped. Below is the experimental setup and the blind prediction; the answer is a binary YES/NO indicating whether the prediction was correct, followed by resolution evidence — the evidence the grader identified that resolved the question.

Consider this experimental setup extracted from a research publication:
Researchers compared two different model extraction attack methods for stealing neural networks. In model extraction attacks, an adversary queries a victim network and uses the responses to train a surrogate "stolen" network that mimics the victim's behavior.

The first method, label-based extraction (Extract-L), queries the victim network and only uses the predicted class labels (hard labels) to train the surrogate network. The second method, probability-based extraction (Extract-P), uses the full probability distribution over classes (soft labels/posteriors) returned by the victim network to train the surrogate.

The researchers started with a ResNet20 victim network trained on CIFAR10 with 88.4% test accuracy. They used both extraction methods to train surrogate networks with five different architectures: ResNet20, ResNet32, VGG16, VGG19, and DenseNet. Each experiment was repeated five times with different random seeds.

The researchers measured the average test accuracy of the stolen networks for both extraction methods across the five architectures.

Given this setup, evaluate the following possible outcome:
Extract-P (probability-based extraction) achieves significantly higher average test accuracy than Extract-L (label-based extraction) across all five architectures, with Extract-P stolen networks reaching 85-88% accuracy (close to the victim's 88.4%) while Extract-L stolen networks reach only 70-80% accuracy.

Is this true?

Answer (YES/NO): NO